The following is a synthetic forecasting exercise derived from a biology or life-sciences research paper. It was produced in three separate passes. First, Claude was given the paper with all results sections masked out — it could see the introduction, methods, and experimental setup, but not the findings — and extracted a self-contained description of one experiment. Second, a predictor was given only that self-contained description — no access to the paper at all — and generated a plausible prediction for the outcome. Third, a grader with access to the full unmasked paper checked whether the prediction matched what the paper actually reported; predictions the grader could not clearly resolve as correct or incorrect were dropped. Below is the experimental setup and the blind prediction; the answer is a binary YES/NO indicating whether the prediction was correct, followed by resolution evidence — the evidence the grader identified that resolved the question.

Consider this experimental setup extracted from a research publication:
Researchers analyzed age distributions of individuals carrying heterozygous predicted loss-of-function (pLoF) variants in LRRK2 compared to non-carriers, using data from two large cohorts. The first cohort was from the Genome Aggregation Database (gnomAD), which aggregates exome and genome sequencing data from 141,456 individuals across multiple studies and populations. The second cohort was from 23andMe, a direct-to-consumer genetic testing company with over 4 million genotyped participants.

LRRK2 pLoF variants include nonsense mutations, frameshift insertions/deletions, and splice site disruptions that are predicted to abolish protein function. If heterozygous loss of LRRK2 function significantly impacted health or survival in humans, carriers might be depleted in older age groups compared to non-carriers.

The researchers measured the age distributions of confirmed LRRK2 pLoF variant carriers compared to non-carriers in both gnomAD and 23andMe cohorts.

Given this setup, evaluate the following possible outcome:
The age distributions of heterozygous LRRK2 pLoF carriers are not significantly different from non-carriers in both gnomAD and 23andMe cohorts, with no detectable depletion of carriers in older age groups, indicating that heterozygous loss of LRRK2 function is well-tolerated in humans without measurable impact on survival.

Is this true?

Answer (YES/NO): YES